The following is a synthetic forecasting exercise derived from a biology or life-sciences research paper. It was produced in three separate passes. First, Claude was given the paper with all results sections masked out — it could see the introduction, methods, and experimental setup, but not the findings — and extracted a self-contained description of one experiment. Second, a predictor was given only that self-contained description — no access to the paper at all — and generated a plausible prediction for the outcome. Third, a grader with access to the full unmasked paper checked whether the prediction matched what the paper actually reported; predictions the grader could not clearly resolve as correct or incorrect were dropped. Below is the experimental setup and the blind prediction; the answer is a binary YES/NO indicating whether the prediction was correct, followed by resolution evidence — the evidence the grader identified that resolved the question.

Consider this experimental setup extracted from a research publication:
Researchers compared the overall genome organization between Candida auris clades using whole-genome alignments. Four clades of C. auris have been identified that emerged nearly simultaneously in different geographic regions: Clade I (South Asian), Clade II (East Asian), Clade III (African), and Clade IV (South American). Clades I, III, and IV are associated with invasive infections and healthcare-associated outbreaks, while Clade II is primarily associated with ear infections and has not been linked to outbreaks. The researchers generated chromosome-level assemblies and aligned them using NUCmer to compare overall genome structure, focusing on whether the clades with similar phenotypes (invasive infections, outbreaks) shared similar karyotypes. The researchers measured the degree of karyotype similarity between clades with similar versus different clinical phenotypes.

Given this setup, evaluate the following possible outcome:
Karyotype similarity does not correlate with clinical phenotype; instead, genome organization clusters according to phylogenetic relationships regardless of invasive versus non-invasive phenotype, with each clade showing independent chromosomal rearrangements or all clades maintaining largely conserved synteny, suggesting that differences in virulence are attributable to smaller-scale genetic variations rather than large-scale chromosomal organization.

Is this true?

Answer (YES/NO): NO